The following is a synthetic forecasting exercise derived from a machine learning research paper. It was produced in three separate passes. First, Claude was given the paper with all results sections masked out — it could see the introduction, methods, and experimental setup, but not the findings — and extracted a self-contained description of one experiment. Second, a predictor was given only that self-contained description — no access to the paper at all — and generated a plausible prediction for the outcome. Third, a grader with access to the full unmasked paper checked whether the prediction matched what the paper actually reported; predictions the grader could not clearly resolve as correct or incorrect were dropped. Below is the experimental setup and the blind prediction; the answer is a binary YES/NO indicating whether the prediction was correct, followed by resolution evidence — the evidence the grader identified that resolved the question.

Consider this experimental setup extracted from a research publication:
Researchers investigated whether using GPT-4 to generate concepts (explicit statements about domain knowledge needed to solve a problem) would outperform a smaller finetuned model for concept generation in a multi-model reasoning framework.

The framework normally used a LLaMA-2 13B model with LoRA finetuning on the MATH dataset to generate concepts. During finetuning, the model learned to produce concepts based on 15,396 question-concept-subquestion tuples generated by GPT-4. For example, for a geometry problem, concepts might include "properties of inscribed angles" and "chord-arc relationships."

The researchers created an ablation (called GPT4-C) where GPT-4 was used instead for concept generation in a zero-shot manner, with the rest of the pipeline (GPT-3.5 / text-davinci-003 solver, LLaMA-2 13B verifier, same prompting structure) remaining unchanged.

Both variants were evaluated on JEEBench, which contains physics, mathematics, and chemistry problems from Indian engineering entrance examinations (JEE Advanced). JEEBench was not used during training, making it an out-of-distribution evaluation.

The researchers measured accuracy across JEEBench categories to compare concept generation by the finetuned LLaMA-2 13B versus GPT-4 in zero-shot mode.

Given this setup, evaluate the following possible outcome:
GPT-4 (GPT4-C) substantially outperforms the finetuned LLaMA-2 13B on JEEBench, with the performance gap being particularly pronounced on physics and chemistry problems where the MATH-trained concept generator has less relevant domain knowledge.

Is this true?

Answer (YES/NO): NO